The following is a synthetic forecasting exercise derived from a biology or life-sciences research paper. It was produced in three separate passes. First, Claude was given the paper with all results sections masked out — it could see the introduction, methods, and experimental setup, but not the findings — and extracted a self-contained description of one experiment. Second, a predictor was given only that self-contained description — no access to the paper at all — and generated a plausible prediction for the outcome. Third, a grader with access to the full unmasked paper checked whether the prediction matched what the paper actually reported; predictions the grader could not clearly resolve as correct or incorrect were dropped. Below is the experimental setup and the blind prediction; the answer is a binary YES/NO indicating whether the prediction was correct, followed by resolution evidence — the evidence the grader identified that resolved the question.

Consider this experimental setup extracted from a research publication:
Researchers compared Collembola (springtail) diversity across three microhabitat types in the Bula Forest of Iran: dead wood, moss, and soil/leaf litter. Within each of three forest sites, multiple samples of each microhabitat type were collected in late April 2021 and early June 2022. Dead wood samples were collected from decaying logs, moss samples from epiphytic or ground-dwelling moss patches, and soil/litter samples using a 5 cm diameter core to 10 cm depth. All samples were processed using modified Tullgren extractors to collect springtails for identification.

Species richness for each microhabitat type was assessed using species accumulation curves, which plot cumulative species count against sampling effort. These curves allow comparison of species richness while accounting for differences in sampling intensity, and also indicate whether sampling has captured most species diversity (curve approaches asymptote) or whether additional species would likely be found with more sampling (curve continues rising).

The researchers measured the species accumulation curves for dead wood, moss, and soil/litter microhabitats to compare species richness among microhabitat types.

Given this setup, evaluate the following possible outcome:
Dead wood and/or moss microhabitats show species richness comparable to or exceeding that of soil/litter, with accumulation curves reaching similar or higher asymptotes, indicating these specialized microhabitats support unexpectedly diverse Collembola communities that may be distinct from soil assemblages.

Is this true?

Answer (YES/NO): YES